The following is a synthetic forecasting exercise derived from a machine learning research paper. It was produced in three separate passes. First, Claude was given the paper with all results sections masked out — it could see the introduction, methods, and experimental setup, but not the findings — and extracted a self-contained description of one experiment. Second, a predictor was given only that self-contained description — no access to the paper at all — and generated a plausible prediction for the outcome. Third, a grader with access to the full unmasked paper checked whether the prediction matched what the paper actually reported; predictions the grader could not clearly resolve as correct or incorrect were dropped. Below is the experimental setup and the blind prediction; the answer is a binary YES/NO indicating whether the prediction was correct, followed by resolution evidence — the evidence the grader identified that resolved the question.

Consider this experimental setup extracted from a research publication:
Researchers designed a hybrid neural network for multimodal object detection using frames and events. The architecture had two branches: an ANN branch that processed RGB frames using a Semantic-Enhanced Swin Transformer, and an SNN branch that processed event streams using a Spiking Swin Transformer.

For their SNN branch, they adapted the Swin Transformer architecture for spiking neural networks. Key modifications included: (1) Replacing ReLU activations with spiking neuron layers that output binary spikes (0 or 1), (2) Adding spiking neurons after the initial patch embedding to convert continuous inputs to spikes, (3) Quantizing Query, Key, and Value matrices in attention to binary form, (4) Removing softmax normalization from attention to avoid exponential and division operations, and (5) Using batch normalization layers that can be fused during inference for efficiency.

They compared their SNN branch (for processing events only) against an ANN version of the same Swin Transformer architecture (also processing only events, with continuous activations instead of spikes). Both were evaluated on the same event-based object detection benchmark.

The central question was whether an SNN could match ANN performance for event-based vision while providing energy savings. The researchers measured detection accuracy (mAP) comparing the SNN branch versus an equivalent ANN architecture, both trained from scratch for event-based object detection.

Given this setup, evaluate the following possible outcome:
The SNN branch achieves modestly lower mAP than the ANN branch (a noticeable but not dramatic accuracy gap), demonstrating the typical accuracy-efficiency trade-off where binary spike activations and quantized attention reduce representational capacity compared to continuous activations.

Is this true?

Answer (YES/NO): NO